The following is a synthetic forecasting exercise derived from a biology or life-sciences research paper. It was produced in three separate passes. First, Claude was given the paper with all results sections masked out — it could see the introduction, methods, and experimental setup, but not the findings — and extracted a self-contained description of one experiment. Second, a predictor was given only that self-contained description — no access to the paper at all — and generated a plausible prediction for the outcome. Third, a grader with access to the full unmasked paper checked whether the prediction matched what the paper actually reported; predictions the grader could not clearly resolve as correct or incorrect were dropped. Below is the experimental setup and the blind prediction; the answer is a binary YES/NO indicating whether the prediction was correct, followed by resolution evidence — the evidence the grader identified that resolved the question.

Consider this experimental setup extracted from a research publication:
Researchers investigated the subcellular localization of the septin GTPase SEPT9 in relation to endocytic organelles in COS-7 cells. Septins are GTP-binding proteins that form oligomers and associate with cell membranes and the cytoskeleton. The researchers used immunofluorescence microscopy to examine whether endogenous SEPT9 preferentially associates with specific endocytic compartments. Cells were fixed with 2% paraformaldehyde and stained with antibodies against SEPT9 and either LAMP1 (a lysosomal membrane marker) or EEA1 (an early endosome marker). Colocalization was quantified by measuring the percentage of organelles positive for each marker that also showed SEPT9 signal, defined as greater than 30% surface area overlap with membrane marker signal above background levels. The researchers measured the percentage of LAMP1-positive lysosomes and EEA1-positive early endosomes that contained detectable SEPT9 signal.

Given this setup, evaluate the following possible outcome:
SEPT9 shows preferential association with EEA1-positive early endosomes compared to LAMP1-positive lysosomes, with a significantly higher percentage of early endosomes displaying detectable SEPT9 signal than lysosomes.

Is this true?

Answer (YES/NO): NO